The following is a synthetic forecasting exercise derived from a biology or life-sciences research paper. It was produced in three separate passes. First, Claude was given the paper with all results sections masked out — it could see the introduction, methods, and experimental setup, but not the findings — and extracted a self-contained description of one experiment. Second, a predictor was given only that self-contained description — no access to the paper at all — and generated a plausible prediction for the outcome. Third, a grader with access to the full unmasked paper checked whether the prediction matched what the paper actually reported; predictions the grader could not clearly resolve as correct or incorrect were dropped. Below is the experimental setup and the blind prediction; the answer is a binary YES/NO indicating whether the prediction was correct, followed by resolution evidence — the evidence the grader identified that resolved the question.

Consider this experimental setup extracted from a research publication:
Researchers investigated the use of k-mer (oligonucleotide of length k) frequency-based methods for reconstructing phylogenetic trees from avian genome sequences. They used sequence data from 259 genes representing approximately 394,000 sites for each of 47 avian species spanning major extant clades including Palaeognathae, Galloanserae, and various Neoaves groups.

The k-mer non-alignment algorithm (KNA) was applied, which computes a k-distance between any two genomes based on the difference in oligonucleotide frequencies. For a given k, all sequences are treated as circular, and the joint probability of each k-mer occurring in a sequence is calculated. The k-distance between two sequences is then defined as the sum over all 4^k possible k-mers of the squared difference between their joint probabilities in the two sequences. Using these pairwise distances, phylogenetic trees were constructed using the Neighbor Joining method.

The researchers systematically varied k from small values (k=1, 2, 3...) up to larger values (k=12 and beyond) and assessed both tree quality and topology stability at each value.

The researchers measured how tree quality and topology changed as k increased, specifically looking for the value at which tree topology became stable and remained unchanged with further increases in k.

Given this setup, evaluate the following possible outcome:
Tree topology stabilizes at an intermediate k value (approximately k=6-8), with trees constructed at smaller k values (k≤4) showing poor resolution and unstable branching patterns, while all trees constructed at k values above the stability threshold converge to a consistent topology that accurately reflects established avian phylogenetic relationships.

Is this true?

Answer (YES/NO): NO